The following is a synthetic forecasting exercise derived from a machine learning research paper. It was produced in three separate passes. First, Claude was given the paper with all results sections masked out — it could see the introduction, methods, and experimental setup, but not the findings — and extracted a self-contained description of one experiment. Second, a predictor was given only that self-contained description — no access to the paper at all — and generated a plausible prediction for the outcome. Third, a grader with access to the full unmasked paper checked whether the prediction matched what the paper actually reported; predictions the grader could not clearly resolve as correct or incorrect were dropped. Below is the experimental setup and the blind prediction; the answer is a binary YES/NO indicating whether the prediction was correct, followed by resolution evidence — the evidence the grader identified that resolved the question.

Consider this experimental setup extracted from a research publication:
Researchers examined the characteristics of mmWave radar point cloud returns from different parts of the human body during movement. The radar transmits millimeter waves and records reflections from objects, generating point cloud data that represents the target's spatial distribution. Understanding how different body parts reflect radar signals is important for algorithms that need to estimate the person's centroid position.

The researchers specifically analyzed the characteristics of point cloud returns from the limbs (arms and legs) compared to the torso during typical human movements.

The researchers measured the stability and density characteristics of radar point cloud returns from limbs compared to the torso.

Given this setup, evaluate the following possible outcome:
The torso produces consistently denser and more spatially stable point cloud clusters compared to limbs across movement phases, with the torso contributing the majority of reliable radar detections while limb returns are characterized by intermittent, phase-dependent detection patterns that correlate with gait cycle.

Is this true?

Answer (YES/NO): NO